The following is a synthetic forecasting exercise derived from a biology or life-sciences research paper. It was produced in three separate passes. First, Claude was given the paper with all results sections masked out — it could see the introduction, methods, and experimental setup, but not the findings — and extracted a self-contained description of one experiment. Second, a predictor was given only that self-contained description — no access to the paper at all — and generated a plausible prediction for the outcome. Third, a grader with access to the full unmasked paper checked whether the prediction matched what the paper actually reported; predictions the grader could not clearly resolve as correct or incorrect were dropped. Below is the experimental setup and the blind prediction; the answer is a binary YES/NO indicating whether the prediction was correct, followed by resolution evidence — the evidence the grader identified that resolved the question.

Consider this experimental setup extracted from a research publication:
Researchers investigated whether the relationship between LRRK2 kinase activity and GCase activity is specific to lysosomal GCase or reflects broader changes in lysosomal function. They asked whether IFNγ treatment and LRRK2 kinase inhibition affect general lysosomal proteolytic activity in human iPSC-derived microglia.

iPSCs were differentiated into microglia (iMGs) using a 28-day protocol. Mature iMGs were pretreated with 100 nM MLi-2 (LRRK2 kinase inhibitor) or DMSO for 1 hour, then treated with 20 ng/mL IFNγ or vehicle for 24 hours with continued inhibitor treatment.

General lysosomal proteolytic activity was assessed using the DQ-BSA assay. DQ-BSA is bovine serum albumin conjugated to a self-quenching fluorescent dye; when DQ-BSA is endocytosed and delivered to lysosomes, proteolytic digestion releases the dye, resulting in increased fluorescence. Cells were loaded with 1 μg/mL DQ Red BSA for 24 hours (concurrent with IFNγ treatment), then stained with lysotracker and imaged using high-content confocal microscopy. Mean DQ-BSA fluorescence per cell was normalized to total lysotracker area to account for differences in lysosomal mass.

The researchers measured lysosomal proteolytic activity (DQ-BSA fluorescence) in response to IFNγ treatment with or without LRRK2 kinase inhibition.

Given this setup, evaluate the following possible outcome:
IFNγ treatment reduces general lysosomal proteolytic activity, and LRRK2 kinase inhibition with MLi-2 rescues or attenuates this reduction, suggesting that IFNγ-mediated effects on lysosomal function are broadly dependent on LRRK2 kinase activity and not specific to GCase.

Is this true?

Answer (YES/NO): NO